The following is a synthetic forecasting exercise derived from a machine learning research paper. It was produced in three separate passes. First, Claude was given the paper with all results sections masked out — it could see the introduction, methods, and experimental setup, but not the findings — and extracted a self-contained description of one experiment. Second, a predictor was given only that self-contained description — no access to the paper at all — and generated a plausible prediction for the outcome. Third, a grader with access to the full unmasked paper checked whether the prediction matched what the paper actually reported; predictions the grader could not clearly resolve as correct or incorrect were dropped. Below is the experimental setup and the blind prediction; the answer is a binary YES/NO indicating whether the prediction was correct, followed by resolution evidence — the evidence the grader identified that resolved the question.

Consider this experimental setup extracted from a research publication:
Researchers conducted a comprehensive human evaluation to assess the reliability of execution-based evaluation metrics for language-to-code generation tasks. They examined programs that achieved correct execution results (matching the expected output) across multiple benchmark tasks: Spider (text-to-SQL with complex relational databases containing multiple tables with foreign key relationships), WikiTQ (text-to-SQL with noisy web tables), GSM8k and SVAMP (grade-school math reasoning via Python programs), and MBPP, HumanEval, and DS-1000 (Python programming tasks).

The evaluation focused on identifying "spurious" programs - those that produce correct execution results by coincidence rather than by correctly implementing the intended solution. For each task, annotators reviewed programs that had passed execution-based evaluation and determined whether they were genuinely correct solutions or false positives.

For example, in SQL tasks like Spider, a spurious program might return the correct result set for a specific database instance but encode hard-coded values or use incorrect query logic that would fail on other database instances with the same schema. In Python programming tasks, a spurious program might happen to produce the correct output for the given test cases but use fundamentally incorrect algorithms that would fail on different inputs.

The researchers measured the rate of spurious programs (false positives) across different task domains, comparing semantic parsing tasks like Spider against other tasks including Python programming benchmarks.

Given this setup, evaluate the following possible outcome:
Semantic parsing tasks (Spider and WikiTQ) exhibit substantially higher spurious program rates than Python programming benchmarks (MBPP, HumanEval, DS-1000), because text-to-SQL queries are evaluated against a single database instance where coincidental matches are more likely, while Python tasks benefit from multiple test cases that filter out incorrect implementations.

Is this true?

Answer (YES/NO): YES